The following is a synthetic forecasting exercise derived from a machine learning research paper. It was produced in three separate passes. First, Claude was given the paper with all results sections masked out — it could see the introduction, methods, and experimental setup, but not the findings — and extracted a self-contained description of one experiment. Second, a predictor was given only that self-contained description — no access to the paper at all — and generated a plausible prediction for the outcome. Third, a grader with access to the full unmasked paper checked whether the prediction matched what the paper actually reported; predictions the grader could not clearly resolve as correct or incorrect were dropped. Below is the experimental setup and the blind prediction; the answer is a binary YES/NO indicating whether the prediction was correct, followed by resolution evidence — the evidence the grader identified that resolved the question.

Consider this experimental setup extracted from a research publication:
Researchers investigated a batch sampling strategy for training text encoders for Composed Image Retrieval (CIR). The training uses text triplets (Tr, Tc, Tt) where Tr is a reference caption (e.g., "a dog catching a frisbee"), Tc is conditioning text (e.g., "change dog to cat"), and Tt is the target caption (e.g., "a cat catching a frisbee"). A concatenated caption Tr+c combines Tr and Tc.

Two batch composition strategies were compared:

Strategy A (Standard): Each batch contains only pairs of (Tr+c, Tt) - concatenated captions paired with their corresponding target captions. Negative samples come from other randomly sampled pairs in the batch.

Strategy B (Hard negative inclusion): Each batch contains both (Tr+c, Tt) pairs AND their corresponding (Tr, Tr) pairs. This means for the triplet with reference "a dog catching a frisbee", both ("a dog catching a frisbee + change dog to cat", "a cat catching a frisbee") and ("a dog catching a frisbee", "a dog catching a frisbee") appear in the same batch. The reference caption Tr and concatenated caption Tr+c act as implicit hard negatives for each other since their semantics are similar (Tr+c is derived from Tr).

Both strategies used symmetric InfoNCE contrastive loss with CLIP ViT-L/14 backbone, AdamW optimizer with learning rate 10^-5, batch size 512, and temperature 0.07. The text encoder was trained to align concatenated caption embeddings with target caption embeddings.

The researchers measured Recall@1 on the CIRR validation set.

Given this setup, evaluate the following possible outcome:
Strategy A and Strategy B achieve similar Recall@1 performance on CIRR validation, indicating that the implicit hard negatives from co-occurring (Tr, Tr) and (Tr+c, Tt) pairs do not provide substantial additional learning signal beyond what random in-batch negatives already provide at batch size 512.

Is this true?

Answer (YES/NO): NO